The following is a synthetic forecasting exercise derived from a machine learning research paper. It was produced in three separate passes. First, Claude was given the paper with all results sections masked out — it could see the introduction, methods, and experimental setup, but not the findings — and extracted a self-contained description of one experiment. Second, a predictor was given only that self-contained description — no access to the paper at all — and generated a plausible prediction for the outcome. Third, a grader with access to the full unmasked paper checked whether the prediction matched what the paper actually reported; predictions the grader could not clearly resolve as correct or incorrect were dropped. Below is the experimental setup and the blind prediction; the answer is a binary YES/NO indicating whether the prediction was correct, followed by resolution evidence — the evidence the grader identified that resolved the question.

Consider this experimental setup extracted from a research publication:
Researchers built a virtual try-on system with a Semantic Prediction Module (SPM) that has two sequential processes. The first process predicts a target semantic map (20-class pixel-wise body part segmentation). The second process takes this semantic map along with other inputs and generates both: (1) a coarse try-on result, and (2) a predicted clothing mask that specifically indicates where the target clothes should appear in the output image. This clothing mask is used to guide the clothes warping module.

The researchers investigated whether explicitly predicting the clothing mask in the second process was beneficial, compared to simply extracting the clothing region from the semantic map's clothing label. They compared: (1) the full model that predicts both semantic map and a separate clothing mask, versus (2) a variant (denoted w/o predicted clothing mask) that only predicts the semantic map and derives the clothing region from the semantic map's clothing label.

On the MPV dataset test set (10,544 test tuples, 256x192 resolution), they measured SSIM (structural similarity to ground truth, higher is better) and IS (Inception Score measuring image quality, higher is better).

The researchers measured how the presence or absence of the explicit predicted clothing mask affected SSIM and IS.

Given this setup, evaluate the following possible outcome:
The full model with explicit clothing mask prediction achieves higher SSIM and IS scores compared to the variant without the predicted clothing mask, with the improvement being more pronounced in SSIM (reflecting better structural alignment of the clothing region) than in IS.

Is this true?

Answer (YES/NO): NO